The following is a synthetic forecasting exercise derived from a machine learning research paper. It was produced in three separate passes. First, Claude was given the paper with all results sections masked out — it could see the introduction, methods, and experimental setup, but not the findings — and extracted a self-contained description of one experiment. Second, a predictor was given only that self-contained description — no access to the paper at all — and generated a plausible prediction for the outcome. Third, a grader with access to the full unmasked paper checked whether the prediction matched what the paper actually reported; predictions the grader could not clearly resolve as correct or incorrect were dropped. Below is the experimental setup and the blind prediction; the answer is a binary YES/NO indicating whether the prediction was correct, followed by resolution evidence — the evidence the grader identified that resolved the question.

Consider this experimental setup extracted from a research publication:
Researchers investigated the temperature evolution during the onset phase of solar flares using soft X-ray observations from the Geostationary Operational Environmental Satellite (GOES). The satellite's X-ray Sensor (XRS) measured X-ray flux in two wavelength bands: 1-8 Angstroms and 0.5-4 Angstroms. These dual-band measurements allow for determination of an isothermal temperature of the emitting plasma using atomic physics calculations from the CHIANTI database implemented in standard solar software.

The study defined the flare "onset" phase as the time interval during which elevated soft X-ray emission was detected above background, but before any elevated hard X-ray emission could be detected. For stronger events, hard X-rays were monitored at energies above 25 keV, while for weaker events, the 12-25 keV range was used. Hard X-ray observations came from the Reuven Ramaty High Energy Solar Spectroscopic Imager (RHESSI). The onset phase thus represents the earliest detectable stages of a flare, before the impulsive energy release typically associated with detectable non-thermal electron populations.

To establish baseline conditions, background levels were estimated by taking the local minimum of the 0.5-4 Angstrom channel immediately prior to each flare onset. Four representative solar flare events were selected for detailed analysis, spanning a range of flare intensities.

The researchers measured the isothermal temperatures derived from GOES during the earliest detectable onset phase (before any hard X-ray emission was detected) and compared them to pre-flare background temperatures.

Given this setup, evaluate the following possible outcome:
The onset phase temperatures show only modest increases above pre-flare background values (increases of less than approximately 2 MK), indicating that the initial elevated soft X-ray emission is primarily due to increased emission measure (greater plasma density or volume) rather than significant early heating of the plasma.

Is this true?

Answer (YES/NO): NO